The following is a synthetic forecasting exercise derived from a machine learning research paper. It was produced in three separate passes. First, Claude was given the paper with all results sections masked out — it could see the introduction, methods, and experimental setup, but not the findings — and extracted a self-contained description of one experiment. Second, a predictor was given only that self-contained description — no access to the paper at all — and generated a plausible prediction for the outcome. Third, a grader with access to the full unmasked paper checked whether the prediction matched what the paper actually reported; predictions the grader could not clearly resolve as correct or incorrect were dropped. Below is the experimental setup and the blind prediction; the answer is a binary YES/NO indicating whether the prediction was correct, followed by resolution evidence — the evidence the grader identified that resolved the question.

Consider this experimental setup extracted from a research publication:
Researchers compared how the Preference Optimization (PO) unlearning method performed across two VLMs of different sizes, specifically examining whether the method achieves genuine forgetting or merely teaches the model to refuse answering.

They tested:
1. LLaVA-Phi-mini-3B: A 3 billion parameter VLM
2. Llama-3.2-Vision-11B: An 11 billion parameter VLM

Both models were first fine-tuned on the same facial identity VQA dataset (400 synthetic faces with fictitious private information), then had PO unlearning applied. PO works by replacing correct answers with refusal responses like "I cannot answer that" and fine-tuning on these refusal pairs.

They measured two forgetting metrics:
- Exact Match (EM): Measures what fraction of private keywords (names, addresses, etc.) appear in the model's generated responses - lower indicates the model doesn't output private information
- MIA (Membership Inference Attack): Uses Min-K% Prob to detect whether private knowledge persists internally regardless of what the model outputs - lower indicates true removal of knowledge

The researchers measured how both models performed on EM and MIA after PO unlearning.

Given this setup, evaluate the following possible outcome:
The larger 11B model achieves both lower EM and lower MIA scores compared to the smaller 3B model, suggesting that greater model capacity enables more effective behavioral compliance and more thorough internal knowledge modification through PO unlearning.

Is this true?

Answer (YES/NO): YES